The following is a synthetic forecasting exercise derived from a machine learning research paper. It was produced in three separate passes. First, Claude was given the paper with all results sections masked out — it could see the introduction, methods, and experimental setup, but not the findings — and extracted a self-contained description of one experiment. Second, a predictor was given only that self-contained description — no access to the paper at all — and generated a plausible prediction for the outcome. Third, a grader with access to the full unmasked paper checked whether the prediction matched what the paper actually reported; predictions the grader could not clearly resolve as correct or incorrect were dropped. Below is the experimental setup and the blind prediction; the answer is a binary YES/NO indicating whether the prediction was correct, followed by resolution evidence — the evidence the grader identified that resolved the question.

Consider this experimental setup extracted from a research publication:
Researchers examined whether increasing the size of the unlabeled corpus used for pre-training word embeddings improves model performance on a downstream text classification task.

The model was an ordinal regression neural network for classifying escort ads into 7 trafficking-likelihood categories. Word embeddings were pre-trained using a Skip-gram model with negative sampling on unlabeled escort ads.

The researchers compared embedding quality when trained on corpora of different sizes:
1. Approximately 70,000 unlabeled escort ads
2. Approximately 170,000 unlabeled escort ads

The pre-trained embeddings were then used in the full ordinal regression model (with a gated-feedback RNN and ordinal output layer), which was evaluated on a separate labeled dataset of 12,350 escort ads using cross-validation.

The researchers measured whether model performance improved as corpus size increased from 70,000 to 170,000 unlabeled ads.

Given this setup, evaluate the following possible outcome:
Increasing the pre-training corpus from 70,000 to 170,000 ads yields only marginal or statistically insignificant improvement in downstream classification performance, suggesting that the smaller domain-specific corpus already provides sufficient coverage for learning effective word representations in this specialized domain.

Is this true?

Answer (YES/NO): YES